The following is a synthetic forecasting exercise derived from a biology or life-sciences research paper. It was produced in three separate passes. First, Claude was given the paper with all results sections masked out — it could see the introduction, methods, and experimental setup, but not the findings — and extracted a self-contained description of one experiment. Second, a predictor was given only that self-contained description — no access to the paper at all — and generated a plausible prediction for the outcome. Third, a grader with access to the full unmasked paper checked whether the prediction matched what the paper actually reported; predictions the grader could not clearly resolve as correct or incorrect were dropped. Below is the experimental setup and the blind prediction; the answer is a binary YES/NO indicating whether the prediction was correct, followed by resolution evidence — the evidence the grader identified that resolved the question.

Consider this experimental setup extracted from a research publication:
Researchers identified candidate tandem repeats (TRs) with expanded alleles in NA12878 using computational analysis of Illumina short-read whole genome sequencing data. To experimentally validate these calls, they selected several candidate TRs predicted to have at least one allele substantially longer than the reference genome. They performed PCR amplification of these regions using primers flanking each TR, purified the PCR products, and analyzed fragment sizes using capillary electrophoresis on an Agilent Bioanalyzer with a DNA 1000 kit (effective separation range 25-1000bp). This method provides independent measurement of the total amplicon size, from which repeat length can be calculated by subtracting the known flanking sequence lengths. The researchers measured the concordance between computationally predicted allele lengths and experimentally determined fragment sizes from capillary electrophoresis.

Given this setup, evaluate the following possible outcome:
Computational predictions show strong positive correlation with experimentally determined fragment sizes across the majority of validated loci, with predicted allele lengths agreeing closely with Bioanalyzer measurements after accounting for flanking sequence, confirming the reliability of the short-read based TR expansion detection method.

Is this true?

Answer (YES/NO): NO